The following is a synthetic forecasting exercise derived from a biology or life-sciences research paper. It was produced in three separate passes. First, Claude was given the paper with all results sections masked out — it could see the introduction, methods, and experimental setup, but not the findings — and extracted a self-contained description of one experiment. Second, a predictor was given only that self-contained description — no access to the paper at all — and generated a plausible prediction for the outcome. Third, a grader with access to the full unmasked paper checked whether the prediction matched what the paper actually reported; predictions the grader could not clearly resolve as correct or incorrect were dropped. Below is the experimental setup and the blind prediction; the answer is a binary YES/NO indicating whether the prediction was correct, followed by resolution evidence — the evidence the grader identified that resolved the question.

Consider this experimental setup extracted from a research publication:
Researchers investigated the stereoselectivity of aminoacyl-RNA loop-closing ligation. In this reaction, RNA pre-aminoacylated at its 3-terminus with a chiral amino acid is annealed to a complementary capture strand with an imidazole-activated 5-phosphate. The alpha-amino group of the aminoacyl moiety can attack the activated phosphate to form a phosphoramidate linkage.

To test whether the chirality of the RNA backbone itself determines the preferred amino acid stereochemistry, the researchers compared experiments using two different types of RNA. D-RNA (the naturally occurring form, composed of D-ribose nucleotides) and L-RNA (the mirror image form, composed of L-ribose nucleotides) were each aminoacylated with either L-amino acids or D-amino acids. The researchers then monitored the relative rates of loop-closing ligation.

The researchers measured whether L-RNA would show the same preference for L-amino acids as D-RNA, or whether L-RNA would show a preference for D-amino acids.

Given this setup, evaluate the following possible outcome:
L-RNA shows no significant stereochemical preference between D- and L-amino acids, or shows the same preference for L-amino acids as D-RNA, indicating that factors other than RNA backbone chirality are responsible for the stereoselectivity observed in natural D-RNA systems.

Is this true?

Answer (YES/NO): NO